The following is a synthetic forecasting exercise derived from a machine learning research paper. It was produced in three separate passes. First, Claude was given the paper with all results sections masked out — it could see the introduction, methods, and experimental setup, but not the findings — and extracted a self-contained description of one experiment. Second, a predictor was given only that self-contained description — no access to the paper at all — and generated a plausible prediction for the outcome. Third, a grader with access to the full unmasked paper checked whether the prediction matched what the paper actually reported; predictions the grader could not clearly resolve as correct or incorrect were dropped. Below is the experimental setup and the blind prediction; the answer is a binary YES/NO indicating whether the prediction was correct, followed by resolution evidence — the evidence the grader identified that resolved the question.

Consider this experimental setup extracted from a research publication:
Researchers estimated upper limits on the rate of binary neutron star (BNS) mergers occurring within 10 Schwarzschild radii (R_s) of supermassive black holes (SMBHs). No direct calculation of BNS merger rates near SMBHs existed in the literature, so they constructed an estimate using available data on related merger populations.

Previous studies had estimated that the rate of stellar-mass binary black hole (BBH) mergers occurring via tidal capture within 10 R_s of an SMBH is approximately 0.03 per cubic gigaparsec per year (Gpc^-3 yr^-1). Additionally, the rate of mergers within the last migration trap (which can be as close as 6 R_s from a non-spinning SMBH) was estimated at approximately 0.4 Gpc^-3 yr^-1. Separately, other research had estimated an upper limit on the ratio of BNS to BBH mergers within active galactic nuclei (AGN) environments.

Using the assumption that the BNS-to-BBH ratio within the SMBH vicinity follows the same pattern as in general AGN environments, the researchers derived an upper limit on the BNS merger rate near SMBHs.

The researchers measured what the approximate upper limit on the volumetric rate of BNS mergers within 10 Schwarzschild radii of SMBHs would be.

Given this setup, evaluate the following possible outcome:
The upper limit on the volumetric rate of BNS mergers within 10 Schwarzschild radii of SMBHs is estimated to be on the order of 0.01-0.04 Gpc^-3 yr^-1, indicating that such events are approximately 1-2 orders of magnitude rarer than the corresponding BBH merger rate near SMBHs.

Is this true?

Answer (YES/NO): NO